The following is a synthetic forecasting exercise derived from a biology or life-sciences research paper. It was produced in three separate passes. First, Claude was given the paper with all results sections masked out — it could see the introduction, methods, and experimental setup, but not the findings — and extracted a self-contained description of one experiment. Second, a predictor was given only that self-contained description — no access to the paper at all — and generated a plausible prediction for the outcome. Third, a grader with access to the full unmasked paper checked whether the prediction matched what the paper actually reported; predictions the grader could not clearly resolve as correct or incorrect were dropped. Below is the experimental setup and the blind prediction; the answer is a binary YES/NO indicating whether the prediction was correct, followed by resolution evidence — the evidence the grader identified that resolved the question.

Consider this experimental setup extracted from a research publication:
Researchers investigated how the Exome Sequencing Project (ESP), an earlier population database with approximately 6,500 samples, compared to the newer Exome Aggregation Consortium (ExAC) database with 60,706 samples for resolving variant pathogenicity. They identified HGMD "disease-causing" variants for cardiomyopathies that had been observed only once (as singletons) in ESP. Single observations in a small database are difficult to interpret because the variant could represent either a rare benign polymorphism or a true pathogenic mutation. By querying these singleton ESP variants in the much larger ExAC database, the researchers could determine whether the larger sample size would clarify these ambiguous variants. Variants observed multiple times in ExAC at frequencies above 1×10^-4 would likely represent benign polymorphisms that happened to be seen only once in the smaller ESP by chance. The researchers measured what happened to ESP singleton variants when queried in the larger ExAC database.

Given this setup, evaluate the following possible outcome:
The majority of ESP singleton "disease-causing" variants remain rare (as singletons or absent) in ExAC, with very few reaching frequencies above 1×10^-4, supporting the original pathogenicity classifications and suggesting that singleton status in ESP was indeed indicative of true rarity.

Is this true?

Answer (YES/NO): NO